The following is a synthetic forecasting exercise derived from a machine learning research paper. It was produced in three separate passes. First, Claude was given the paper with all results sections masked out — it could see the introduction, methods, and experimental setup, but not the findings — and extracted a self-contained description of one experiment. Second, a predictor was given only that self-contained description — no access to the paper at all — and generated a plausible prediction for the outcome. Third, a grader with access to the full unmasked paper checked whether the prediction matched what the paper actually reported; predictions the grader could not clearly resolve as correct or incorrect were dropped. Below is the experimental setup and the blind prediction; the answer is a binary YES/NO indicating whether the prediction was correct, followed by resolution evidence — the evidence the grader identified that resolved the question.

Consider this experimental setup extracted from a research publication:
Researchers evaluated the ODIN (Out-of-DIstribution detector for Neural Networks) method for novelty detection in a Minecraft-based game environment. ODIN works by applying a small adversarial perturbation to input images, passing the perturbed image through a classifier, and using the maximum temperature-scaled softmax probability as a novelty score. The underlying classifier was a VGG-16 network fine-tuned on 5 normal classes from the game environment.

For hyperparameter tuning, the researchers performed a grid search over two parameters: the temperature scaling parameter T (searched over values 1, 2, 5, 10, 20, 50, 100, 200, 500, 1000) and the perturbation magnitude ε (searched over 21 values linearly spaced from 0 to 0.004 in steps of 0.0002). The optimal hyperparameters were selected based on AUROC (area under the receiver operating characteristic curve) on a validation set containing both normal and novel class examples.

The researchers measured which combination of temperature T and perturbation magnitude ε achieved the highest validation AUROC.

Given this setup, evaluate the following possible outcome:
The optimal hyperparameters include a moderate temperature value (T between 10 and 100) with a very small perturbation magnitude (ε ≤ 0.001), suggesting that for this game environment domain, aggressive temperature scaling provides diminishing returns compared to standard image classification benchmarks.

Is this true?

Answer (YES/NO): NO